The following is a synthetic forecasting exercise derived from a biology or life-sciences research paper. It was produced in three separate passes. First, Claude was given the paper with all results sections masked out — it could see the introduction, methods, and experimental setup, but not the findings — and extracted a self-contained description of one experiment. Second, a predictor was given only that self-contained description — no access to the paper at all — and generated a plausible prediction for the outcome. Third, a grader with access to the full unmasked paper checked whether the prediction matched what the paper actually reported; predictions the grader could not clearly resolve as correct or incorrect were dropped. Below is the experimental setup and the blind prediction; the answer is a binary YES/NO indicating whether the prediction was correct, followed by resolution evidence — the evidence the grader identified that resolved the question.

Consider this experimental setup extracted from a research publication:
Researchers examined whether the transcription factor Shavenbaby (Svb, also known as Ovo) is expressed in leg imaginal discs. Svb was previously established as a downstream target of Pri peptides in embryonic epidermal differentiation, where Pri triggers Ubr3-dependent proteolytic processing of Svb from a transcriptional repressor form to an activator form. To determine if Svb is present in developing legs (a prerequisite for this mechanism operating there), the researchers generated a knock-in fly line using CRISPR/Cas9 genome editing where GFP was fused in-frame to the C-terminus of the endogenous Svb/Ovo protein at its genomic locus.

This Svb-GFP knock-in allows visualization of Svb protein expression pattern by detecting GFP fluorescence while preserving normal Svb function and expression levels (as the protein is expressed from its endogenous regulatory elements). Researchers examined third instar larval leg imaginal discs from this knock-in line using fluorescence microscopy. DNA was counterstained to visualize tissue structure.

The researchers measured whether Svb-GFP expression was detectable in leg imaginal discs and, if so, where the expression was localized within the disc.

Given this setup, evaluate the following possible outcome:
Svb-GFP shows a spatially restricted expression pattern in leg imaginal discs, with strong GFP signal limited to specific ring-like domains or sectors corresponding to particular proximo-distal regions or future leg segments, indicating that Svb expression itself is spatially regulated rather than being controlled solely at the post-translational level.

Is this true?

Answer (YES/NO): NO